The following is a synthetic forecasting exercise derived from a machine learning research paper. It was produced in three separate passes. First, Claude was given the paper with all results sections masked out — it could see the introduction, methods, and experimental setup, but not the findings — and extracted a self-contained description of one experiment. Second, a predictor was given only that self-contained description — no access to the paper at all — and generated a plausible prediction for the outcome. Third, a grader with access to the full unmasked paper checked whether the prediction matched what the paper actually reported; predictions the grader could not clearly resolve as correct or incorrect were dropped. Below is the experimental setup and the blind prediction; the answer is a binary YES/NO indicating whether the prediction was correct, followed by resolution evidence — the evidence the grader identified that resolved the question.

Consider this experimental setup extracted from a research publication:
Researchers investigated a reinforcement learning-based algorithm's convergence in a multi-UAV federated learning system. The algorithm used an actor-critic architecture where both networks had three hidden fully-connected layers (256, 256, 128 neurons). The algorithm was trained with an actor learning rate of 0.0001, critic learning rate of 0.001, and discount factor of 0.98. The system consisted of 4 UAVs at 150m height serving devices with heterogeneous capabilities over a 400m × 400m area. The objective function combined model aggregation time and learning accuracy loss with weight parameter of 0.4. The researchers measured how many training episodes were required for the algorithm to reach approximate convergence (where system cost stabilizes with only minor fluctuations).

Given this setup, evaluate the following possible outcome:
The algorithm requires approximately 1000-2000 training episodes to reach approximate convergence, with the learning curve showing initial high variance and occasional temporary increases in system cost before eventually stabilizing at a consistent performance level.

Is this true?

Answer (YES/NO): NO